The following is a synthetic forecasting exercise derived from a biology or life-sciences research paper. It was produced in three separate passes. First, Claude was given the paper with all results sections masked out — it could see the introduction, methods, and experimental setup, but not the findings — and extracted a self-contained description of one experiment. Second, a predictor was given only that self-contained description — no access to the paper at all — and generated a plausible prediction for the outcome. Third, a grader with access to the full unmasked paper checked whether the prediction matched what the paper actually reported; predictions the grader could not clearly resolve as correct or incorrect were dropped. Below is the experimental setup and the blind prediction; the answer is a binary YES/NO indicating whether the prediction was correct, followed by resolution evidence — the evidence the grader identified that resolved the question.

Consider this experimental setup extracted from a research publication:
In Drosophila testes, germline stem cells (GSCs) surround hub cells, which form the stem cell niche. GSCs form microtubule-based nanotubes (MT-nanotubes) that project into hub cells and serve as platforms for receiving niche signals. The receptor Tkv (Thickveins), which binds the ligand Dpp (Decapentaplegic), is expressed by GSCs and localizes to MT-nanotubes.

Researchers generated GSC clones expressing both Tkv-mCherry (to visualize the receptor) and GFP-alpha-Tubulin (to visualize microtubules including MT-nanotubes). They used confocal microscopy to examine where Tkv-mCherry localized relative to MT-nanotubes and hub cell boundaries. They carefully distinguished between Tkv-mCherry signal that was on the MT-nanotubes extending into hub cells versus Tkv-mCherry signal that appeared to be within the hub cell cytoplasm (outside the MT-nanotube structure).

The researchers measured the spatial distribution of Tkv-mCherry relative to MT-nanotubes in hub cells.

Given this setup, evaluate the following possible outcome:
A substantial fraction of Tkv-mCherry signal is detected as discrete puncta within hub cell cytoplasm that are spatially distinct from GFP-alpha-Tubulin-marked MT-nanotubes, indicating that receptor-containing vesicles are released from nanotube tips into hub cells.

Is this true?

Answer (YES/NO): YES